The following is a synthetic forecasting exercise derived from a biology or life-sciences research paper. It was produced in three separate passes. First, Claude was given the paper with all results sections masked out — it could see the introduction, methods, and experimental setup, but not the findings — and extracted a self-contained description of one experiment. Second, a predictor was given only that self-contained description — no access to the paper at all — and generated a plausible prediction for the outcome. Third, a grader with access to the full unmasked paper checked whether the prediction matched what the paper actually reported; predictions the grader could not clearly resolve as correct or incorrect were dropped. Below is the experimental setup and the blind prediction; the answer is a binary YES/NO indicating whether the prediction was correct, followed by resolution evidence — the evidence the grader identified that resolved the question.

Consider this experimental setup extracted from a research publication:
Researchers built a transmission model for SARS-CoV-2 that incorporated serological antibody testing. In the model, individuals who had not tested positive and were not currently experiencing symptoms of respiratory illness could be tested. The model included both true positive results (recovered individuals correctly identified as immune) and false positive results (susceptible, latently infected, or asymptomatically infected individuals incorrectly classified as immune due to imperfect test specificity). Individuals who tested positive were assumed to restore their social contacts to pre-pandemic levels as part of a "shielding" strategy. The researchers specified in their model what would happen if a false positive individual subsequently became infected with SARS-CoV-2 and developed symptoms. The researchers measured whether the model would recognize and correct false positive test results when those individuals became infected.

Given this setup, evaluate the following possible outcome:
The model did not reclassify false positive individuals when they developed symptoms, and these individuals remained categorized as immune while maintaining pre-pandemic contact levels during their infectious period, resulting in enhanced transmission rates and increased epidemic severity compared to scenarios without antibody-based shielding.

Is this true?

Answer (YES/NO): NO